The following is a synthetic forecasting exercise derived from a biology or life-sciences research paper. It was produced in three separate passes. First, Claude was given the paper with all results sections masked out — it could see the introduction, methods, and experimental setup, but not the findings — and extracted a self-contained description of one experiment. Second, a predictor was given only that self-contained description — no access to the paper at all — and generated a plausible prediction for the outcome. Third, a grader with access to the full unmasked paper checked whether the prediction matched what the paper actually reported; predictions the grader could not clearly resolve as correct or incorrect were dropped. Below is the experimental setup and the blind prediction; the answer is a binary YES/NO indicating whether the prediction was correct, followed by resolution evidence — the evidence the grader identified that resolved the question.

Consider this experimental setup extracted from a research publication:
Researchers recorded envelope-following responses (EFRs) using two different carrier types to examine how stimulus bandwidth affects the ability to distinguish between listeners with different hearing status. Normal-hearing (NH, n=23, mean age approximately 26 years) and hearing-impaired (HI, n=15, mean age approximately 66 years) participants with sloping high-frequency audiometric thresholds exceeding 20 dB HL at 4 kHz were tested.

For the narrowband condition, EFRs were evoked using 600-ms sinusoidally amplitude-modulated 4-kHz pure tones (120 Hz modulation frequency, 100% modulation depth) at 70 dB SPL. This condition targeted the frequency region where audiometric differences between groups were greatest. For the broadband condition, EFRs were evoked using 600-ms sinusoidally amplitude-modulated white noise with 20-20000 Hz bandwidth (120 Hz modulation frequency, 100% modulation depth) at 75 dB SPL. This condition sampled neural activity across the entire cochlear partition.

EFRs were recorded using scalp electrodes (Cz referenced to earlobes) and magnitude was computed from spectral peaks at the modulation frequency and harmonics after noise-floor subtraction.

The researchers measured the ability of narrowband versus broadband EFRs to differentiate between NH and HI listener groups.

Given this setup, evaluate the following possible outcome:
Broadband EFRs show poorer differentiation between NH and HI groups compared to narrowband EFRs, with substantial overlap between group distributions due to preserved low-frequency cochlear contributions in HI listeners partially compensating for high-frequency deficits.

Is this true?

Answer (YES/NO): NO